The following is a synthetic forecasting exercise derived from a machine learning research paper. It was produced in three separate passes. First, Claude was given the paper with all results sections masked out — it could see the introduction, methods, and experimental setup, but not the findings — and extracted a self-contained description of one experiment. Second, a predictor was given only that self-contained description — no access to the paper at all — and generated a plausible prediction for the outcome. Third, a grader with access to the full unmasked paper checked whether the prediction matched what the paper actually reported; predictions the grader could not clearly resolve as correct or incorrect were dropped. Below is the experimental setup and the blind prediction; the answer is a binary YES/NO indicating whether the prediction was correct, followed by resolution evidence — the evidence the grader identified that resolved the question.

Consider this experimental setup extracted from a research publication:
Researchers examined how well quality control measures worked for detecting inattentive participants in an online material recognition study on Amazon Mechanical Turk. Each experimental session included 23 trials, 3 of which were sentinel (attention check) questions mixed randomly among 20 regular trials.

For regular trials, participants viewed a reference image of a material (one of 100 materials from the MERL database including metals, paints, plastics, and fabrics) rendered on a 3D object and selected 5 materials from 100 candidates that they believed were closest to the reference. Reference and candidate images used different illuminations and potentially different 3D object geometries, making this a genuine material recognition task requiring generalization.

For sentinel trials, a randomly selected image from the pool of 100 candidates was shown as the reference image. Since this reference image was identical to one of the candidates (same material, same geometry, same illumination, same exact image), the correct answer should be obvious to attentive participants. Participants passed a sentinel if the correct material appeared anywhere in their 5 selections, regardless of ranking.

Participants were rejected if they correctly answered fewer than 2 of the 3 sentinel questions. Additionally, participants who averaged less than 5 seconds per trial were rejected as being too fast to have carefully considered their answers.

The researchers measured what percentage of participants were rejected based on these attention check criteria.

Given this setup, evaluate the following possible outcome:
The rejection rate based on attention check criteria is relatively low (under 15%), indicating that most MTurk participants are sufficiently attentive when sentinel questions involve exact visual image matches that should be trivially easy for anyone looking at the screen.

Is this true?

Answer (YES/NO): NO